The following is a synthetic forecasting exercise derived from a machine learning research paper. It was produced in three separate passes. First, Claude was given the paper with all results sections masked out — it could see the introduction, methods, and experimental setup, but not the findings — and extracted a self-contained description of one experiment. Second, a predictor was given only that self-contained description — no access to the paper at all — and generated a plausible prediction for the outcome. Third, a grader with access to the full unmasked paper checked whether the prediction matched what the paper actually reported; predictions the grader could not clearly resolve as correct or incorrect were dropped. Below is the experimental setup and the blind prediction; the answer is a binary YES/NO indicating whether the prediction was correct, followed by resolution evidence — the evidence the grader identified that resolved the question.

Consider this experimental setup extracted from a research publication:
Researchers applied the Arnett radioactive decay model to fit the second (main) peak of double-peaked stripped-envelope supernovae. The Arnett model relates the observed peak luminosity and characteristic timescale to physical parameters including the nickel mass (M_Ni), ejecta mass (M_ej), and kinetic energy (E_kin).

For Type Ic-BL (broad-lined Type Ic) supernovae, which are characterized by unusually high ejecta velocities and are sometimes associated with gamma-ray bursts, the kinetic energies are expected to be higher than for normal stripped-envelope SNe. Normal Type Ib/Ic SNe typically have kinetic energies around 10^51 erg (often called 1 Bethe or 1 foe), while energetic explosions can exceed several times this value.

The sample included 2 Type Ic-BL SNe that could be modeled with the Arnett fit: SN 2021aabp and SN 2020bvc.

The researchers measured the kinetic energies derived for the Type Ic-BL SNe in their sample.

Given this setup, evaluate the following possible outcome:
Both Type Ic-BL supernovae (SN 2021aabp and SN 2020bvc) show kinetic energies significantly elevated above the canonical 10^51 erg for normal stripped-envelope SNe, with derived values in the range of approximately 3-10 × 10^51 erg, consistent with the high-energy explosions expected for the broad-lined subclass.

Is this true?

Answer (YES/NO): NO